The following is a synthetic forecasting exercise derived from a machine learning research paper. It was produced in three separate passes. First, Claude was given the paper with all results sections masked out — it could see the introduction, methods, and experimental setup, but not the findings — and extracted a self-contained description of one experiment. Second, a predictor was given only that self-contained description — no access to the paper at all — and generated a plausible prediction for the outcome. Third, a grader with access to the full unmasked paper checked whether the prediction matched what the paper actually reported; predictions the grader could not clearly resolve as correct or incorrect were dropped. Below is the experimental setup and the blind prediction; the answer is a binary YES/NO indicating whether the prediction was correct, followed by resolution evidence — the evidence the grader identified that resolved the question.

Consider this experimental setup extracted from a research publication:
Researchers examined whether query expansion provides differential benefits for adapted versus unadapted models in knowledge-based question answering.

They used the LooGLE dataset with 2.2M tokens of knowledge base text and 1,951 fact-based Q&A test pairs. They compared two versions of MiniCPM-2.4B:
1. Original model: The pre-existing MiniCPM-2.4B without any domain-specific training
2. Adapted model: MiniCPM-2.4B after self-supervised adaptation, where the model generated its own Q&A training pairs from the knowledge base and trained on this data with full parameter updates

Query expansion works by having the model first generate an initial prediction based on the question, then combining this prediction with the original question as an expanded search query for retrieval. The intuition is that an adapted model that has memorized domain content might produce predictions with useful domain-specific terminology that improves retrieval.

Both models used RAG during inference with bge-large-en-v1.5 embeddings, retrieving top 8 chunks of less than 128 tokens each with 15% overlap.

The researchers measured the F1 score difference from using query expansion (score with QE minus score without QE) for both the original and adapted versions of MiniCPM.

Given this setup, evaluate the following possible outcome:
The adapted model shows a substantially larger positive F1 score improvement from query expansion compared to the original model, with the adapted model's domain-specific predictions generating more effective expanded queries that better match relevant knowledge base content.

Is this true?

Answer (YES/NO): NO